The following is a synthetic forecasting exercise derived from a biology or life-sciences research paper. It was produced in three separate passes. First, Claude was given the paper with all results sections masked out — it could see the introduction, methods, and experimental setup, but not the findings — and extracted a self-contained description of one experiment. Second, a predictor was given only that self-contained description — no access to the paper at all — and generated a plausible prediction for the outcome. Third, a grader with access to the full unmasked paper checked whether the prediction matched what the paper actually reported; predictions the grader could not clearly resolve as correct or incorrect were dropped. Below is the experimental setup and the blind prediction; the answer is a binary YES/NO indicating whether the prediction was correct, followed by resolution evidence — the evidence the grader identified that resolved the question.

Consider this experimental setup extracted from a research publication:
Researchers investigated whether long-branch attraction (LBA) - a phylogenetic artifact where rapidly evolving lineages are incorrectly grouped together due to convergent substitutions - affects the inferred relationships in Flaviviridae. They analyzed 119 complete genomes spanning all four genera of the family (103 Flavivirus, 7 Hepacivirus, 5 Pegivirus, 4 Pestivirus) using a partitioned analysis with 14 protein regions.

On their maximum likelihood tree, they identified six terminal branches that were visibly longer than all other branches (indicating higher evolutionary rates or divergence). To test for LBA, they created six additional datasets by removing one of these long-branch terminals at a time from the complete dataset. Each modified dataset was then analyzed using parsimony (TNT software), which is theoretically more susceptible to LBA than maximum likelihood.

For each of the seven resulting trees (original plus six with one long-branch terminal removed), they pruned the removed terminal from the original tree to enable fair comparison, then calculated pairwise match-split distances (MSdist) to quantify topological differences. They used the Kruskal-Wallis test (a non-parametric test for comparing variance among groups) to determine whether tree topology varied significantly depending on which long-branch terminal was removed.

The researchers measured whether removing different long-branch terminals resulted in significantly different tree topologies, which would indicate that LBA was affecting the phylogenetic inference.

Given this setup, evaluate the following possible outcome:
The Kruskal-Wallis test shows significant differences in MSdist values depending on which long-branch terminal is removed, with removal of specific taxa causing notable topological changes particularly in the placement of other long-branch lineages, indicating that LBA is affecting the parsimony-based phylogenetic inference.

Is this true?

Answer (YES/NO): NO